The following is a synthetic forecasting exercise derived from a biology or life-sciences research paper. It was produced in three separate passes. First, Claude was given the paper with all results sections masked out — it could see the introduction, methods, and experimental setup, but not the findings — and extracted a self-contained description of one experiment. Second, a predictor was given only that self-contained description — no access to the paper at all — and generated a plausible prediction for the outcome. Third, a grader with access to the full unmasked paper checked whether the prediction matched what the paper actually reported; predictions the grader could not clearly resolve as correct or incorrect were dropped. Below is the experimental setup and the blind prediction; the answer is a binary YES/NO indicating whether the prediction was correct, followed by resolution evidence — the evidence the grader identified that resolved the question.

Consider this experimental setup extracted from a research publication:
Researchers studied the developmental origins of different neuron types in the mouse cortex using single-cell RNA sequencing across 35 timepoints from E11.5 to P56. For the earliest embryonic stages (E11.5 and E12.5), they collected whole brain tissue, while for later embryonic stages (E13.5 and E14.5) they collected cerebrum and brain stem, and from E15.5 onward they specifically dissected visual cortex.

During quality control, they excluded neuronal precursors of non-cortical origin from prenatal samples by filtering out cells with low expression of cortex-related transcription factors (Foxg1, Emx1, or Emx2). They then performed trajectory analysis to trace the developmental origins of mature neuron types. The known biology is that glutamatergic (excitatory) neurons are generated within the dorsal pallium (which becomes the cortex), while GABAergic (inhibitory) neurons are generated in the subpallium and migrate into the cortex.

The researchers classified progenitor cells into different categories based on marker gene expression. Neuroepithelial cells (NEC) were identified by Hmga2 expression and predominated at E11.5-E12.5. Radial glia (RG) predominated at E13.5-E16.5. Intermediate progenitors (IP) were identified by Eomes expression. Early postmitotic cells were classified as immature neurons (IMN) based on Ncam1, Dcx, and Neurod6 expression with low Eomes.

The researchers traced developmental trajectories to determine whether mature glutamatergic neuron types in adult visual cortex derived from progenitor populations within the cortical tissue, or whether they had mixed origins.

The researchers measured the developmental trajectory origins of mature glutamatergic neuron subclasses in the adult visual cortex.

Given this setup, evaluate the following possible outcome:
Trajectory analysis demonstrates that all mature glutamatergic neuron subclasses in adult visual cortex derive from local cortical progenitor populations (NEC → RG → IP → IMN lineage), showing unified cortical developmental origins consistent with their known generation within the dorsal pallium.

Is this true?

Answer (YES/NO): YES